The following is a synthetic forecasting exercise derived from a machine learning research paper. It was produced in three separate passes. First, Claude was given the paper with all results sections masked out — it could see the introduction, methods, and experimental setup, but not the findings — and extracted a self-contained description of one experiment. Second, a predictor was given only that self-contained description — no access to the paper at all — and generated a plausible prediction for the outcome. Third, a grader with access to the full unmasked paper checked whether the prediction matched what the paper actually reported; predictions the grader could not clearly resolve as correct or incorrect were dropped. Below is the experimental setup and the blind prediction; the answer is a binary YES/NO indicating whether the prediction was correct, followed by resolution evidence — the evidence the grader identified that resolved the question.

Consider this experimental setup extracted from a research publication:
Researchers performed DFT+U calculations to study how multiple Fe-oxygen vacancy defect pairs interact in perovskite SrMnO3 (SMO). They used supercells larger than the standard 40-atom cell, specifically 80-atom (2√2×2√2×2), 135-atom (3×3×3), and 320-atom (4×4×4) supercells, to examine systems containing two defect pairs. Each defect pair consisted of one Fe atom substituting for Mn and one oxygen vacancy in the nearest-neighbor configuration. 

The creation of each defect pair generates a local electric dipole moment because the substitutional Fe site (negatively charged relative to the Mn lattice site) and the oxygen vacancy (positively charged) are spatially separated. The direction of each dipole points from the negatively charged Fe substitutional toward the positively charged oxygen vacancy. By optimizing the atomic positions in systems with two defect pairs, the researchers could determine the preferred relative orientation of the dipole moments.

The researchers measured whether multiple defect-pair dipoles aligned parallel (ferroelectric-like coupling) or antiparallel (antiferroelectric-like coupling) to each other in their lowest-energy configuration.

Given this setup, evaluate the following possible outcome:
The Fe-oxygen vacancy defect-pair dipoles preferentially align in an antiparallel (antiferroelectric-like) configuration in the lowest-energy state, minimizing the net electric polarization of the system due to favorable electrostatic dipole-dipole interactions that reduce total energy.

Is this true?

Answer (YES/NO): NO